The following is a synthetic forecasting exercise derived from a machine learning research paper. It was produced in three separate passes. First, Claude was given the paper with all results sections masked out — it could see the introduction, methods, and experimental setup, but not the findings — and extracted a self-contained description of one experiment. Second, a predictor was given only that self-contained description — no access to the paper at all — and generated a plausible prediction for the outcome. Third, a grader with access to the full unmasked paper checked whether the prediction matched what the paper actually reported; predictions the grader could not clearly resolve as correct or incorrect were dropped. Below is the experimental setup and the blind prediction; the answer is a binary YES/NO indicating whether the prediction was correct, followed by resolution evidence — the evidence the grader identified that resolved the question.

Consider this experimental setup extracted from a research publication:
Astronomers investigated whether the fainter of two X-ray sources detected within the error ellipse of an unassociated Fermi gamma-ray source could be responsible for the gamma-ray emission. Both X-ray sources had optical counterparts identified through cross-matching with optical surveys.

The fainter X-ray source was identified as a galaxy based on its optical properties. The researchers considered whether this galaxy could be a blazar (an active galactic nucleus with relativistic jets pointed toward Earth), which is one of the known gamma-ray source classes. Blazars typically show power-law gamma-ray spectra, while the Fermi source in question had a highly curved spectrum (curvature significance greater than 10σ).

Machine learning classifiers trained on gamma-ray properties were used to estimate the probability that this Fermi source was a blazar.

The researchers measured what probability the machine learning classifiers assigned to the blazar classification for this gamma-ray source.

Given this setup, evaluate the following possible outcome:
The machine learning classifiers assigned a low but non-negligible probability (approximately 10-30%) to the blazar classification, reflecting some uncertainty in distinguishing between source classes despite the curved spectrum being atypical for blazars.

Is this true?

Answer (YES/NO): NO